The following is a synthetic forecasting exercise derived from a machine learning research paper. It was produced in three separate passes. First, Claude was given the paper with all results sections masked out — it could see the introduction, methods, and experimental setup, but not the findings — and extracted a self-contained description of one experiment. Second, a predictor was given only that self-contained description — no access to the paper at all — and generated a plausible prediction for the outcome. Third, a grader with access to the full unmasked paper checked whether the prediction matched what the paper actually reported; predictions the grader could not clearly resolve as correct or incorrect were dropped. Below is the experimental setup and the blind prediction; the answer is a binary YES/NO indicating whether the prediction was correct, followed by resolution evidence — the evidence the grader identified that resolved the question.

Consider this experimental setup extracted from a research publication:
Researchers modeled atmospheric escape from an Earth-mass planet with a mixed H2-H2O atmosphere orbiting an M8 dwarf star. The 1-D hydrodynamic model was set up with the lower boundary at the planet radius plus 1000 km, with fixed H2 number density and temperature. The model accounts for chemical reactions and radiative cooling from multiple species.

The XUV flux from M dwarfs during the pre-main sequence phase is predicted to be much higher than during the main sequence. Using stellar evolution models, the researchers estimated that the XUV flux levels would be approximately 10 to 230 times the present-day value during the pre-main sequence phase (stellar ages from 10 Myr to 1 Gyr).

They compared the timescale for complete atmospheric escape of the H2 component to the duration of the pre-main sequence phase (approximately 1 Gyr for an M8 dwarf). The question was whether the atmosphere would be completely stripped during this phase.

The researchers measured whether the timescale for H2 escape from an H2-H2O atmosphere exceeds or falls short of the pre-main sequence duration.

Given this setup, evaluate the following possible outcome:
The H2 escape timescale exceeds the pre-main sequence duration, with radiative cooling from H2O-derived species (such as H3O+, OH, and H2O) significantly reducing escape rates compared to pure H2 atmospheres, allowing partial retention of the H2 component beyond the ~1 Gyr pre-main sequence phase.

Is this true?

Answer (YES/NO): YES